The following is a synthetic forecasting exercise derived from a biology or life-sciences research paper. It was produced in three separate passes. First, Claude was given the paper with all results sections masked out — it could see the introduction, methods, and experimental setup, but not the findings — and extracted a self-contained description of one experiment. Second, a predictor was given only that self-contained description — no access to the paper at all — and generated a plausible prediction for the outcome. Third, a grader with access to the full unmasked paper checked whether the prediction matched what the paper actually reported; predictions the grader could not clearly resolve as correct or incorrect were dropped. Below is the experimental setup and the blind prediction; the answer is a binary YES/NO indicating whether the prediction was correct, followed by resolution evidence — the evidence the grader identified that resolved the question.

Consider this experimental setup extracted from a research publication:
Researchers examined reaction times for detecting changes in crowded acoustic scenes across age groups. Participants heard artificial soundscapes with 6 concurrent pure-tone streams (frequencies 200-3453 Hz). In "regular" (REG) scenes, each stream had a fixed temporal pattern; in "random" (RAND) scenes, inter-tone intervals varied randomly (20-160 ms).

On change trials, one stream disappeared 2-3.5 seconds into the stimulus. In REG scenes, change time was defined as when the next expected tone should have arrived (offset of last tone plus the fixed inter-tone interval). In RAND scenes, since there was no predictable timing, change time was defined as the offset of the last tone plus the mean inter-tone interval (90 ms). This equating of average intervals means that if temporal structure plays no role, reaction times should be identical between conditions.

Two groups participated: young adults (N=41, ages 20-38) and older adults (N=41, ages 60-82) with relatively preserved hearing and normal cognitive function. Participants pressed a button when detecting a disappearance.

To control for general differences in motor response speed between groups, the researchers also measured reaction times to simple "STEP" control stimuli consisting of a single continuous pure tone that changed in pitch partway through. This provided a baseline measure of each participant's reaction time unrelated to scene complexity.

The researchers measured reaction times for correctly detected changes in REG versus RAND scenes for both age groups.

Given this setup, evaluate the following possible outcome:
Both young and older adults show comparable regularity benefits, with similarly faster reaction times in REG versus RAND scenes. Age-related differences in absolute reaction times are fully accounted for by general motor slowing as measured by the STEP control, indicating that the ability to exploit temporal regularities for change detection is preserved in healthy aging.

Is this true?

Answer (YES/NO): NO